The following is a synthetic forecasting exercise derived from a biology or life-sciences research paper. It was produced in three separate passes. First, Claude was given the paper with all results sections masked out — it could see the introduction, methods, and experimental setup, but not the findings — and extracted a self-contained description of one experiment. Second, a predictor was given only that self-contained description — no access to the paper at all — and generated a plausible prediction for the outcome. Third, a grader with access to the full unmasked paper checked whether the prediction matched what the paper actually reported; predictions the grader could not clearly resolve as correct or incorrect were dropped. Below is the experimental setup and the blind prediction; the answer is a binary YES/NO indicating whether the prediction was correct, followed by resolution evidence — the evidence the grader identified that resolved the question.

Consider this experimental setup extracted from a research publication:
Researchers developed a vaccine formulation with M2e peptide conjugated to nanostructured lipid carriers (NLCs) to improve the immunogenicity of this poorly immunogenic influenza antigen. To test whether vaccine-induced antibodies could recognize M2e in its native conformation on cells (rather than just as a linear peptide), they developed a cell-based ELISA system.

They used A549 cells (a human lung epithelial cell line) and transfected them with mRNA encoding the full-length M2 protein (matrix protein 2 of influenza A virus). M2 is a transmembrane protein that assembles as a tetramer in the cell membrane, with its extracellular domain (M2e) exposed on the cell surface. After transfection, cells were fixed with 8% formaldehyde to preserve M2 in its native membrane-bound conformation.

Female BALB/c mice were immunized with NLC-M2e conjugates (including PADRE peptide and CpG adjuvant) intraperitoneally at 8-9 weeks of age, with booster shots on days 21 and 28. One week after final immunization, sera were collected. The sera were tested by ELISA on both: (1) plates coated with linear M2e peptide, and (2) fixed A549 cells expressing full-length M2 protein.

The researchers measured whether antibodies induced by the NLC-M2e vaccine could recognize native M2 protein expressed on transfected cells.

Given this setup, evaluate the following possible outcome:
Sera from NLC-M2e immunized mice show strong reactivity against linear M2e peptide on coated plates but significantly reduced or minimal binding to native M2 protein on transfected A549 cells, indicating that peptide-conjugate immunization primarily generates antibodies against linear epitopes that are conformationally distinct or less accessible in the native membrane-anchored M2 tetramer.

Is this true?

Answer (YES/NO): NO